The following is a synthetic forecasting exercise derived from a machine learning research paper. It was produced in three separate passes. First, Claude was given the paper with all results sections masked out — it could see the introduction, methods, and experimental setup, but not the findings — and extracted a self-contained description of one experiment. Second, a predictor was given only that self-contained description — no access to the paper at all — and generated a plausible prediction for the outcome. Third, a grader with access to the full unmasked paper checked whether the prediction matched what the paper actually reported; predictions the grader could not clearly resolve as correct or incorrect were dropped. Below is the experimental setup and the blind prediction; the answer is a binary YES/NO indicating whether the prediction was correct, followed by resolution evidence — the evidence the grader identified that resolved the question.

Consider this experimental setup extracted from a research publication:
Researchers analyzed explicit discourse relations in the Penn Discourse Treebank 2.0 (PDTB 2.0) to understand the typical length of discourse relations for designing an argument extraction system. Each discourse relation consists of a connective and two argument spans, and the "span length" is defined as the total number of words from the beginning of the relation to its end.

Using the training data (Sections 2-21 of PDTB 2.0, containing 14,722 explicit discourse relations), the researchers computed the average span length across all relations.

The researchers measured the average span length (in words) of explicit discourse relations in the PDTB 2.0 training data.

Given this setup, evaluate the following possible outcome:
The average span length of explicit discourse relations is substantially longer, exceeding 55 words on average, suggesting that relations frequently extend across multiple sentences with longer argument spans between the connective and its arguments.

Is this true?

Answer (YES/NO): NO